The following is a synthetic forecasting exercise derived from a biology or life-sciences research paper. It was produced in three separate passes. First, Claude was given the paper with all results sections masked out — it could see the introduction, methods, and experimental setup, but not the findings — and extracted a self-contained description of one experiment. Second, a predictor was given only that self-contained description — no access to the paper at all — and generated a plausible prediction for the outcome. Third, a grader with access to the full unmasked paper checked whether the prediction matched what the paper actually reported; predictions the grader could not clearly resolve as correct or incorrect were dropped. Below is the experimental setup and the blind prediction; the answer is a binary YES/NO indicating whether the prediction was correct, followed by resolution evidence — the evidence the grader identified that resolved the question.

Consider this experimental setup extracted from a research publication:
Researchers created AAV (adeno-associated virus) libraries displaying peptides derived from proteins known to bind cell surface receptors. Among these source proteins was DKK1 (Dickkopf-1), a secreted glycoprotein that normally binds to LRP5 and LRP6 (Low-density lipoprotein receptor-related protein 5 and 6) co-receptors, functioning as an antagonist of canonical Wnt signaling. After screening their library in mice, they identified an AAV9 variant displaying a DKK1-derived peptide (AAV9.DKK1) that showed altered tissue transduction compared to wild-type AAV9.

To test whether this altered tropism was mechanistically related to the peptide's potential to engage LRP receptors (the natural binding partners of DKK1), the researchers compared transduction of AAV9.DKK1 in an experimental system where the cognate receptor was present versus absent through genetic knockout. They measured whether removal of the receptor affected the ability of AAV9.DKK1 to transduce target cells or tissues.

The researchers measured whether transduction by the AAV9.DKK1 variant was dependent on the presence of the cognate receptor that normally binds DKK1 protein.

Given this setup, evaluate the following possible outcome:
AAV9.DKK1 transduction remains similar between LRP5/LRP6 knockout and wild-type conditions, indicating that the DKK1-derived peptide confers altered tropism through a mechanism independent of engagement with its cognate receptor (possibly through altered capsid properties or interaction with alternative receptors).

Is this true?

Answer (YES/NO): NO